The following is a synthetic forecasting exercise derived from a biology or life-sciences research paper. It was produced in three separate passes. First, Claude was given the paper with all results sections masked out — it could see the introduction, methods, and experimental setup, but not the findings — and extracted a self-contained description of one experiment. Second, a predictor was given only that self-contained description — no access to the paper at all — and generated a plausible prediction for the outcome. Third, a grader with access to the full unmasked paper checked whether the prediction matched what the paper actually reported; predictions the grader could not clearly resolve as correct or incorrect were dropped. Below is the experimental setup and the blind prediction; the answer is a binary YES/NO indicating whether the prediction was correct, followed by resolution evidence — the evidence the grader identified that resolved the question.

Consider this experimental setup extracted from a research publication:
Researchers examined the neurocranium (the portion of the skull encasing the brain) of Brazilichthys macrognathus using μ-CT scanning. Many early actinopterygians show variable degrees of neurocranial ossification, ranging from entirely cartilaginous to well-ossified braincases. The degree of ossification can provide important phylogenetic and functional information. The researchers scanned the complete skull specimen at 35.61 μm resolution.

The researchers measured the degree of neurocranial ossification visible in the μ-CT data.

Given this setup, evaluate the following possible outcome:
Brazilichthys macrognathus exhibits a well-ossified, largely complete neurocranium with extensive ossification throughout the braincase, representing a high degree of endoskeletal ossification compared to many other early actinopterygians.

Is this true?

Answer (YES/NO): NO